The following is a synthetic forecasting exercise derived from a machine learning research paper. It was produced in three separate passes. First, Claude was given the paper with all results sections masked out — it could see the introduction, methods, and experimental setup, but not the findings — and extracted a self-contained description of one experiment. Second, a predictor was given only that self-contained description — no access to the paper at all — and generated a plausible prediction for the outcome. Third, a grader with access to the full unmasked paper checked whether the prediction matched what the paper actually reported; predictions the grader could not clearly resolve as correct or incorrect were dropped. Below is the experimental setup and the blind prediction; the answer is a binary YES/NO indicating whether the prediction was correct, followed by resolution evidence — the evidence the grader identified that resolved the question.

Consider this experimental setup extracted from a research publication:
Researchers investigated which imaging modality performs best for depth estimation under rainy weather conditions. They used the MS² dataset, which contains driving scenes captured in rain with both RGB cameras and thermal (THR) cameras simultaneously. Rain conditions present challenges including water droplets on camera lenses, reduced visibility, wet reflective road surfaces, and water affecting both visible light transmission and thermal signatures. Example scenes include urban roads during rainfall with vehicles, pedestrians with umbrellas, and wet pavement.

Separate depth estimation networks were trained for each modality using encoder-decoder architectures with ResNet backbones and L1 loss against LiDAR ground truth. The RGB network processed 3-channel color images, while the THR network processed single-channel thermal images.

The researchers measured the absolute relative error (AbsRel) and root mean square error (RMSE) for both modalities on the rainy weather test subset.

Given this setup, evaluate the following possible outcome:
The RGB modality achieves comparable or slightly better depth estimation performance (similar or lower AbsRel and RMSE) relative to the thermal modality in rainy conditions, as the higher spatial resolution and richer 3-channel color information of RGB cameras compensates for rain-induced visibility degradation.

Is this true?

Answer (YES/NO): YES